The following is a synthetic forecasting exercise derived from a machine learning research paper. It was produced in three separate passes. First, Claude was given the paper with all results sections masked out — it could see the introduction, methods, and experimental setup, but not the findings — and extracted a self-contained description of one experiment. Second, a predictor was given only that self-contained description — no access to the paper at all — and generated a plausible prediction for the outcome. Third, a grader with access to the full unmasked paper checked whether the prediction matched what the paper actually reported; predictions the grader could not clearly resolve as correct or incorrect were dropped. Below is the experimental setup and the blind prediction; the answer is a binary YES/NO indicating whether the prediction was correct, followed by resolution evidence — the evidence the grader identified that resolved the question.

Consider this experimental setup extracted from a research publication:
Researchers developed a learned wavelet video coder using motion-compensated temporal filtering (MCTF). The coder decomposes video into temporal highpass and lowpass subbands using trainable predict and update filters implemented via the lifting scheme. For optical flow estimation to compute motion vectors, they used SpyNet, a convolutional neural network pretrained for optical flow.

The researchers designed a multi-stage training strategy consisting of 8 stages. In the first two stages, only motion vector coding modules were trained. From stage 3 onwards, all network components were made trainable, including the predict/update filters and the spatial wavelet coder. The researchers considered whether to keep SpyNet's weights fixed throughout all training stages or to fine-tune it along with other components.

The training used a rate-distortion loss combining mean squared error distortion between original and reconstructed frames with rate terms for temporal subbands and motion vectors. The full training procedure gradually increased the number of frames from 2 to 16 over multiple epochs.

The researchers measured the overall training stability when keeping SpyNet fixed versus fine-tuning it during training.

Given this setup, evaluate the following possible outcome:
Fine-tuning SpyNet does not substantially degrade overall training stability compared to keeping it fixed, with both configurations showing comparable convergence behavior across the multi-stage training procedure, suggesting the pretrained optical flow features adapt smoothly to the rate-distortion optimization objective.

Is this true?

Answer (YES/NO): NO